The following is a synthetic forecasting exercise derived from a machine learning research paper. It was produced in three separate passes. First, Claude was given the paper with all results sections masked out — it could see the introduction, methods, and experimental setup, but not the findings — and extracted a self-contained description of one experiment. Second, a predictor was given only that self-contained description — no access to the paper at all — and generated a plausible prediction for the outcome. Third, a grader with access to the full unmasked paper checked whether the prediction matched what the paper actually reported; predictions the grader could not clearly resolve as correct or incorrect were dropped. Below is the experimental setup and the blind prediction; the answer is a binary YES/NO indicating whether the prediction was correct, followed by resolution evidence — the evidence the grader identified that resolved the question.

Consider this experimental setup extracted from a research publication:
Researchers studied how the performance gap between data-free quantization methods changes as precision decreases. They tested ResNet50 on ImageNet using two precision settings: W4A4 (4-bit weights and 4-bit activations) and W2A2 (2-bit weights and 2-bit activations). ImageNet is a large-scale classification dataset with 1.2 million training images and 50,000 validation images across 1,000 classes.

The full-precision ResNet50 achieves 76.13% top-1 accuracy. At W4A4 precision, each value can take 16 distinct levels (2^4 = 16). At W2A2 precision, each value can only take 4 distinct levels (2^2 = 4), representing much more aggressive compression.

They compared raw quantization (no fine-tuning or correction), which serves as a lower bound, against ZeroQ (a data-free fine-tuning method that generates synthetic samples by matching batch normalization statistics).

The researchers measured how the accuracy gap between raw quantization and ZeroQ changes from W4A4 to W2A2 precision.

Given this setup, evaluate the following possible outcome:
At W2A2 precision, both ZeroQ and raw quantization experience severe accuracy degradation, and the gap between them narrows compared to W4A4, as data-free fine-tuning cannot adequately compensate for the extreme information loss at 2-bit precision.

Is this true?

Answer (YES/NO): NO